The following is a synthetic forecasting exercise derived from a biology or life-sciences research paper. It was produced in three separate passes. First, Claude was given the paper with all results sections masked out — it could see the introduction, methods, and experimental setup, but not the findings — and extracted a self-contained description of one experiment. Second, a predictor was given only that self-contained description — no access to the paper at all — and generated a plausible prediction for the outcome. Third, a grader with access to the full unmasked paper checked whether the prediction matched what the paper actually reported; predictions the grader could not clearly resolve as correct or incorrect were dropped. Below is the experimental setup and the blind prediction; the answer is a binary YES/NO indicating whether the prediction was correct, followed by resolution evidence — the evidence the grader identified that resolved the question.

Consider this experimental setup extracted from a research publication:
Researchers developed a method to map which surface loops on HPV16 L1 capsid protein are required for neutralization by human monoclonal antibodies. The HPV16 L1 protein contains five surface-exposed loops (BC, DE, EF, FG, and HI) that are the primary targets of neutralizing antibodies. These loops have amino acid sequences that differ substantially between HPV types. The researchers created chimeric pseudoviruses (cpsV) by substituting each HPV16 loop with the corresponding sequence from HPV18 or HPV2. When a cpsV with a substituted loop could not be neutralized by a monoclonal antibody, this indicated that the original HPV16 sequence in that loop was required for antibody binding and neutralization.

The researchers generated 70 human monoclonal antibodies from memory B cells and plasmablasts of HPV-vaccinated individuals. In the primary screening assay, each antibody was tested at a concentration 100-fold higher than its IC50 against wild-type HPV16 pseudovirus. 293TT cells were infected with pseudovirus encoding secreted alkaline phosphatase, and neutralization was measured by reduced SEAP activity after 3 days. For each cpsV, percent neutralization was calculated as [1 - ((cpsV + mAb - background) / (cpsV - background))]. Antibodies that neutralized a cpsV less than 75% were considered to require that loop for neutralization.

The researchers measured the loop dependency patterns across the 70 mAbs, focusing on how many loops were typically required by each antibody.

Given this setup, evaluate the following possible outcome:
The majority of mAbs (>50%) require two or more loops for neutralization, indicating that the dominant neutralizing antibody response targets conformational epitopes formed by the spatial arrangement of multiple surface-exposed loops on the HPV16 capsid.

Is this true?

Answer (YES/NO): NO